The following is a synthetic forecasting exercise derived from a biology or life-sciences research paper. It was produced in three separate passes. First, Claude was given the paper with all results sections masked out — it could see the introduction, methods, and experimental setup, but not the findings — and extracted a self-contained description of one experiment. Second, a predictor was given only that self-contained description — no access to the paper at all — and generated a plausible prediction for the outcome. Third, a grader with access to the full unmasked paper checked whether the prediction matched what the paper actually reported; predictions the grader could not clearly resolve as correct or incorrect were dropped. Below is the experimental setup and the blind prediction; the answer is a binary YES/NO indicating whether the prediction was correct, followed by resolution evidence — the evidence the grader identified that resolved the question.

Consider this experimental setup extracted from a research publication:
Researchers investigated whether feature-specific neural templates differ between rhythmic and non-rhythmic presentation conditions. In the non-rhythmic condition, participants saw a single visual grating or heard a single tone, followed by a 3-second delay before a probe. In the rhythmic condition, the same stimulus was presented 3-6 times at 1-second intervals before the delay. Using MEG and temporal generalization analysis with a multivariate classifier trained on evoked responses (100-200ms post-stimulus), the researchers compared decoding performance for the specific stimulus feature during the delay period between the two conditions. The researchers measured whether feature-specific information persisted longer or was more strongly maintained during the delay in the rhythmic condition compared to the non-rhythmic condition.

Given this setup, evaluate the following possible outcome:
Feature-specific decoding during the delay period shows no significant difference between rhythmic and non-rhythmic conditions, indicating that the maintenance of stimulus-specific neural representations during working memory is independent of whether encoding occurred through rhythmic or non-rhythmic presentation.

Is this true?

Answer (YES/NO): YES